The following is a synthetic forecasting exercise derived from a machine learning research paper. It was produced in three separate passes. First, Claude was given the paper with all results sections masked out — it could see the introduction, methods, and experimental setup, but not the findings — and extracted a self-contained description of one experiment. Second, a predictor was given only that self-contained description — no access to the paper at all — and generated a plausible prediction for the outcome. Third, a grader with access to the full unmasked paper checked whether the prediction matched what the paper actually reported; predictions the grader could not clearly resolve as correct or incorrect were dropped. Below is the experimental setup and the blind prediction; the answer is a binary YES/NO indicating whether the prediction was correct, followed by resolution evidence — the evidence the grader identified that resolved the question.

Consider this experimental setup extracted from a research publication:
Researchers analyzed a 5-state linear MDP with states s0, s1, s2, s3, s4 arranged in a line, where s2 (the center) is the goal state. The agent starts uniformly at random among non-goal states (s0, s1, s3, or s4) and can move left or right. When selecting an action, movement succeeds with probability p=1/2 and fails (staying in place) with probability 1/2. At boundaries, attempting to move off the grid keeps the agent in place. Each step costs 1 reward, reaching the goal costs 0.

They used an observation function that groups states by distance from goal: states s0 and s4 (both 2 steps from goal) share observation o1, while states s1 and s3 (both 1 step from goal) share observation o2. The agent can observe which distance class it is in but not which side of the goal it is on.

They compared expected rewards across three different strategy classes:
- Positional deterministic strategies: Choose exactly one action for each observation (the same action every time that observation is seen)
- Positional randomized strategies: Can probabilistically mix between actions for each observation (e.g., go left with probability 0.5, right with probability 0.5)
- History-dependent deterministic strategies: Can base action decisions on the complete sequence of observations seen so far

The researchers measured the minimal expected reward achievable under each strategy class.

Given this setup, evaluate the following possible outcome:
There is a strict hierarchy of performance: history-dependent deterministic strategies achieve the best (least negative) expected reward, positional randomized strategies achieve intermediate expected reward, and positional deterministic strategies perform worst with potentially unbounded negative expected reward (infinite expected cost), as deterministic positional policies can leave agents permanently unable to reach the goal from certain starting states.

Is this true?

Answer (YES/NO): YES